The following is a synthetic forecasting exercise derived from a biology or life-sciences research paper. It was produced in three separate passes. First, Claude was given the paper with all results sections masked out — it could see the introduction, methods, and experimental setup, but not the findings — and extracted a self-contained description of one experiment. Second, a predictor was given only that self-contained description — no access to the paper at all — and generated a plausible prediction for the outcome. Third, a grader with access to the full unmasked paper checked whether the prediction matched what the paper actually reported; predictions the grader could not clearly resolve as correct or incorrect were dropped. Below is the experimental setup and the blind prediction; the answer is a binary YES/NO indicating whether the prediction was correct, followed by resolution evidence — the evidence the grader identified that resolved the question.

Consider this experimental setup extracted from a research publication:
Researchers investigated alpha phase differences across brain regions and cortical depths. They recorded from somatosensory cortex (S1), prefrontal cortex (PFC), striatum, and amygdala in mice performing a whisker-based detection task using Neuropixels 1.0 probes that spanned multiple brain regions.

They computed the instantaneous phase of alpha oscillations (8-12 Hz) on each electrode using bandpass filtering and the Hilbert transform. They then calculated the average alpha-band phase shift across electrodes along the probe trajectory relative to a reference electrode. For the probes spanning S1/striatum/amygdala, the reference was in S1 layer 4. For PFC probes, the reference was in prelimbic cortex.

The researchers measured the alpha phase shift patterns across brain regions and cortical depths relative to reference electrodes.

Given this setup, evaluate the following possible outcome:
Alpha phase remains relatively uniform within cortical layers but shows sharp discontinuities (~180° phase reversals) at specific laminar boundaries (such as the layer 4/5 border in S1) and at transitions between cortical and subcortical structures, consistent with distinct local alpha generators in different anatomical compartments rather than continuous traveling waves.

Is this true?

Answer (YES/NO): NO